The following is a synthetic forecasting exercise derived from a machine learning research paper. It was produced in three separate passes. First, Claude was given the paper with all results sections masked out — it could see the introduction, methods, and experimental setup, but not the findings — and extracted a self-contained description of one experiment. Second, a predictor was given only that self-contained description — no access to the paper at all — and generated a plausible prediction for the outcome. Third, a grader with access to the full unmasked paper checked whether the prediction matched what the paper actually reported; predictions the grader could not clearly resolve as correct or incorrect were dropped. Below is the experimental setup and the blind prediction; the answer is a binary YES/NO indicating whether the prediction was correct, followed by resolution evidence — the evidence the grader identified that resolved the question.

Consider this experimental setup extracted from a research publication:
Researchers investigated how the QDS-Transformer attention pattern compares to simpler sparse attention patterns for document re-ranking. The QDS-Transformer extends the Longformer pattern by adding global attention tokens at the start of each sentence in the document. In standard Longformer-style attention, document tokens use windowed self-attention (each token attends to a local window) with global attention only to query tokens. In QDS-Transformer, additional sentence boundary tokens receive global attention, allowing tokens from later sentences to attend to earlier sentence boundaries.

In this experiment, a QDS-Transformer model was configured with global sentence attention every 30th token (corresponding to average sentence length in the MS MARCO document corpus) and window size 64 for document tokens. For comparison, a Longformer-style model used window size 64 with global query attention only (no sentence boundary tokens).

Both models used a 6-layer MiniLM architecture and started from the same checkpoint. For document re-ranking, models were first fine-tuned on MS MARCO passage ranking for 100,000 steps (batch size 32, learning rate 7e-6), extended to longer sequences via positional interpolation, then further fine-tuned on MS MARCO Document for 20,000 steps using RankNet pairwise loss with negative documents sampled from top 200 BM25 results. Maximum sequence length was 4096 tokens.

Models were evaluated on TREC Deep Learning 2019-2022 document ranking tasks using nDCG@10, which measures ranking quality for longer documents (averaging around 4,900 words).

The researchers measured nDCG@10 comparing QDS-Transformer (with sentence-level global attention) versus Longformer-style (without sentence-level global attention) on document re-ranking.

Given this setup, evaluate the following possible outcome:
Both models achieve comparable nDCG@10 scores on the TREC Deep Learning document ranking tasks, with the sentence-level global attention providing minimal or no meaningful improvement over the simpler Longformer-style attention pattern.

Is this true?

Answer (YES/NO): YES